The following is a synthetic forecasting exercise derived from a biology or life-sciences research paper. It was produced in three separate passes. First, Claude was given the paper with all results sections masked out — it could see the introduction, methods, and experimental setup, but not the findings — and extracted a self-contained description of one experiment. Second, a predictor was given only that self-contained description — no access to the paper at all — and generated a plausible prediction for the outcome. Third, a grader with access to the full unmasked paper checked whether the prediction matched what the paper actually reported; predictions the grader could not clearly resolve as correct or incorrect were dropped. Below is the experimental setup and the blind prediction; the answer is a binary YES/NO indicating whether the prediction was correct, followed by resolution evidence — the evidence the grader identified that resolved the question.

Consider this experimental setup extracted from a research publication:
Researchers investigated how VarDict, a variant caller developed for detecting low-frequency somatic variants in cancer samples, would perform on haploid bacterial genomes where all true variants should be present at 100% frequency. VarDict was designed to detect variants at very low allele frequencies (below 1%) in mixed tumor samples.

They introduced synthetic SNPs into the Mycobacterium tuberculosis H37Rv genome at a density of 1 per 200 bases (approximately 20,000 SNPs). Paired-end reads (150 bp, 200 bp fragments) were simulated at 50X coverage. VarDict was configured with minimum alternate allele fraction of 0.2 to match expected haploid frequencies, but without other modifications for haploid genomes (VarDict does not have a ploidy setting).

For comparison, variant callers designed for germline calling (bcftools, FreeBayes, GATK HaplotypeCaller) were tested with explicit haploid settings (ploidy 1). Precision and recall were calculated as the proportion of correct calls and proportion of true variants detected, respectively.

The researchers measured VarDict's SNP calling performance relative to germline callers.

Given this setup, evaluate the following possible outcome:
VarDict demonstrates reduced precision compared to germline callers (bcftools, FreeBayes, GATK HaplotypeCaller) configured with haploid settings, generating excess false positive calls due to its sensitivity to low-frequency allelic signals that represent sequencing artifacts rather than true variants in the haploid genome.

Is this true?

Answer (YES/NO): NO